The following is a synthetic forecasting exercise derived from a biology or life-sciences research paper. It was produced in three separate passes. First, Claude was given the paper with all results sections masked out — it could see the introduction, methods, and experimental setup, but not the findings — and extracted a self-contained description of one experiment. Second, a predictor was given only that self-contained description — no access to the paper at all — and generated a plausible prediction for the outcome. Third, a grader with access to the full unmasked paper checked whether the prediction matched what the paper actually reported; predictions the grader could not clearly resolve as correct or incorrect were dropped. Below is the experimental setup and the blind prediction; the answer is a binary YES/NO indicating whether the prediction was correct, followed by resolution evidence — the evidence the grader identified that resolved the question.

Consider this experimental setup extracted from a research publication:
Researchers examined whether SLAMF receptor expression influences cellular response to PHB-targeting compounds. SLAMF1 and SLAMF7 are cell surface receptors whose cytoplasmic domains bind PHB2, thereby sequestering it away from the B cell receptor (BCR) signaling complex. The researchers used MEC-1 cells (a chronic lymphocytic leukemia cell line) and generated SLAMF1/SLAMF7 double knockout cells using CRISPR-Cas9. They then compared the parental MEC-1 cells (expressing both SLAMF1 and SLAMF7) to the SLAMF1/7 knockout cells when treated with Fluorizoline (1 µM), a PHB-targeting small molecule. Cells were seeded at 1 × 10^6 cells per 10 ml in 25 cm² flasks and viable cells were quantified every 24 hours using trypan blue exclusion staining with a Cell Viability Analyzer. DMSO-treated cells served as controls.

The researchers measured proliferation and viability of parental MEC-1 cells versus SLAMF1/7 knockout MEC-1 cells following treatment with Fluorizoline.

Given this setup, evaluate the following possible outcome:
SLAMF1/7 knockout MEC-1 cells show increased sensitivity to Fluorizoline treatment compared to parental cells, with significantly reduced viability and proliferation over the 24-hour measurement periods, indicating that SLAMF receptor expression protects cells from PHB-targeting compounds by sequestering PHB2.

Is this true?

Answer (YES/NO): NO